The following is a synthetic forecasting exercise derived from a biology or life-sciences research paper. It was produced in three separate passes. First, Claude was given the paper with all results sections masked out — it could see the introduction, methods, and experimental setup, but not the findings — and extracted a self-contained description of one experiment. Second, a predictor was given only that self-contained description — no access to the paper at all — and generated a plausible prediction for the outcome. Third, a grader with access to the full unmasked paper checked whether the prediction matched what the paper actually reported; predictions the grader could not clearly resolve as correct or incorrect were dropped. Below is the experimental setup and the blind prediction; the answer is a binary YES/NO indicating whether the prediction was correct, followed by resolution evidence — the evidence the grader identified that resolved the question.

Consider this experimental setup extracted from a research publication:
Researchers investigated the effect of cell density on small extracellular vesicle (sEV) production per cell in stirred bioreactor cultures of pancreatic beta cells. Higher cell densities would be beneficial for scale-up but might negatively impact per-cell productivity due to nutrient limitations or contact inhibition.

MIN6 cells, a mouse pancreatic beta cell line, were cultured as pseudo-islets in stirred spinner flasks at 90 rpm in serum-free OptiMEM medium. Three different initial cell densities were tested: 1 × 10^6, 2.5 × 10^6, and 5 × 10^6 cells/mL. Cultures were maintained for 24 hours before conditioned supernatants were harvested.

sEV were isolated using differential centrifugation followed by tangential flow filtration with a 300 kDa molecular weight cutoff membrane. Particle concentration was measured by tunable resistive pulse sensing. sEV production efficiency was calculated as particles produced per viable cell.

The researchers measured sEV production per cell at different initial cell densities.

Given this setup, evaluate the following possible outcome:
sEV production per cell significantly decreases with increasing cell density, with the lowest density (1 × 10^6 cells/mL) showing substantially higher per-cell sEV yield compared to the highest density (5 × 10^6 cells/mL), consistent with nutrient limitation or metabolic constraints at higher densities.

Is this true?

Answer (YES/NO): NO